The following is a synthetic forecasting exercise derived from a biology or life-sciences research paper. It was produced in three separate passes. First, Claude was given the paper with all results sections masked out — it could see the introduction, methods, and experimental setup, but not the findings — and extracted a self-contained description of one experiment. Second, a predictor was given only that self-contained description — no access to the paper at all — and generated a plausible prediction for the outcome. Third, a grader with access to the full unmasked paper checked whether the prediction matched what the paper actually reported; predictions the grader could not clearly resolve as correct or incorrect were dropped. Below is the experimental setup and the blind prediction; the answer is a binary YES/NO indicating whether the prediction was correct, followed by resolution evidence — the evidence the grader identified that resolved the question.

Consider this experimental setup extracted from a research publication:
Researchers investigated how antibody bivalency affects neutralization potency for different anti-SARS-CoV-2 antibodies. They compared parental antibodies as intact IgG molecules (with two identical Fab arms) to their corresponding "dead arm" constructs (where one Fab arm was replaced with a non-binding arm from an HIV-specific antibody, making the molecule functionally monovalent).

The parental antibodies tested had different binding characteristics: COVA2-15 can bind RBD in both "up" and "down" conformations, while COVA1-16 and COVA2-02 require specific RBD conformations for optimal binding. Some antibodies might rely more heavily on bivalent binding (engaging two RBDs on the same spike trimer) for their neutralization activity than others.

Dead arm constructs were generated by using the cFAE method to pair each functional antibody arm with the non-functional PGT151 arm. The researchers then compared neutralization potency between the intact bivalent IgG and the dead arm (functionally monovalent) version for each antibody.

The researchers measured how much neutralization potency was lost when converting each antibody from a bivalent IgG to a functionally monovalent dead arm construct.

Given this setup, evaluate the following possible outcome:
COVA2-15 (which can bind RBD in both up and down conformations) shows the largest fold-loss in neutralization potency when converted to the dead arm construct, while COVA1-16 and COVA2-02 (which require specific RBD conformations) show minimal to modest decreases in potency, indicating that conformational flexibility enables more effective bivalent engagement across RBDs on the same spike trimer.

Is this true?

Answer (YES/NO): NO